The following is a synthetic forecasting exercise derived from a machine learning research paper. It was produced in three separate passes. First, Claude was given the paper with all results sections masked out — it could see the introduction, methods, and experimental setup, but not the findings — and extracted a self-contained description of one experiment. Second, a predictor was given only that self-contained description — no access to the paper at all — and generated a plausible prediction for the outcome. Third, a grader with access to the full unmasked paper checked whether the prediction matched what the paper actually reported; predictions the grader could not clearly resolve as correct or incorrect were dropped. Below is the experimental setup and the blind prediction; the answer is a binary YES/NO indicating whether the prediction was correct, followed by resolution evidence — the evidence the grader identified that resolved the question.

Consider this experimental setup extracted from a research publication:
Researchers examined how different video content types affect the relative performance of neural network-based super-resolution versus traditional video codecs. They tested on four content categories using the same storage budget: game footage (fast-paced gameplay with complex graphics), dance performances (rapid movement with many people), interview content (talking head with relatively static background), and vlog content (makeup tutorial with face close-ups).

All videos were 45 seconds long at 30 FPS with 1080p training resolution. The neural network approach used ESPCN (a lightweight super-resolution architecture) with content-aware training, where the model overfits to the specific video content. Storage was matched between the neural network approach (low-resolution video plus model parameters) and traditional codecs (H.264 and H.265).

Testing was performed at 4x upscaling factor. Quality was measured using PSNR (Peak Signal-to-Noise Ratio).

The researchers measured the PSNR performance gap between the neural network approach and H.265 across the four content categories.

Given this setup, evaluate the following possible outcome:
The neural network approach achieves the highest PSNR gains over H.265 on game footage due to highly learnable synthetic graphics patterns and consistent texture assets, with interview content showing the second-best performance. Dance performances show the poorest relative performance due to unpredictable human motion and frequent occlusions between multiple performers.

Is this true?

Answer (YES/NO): NO